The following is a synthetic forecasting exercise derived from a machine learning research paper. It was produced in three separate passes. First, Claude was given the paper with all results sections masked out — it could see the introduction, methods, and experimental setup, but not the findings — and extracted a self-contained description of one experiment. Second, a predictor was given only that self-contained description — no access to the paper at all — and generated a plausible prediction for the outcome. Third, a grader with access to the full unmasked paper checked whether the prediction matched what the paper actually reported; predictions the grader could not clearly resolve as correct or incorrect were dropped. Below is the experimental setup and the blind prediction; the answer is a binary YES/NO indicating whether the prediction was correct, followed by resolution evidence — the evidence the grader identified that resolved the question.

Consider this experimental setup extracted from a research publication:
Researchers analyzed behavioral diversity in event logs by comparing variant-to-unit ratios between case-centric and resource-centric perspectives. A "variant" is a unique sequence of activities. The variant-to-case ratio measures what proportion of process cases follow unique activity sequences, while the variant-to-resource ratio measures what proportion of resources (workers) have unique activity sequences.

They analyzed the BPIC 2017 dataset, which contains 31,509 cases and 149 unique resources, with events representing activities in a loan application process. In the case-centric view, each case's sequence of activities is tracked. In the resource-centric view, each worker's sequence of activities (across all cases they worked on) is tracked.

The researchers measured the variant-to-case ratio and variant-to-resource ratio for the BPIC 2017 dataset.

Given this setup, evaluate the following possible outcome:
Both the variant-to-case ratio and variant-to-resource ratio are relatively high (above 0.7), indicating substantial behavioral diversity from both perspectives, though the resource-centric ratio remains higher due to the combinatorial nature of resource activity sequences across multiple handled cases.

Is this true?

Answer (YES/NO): NO